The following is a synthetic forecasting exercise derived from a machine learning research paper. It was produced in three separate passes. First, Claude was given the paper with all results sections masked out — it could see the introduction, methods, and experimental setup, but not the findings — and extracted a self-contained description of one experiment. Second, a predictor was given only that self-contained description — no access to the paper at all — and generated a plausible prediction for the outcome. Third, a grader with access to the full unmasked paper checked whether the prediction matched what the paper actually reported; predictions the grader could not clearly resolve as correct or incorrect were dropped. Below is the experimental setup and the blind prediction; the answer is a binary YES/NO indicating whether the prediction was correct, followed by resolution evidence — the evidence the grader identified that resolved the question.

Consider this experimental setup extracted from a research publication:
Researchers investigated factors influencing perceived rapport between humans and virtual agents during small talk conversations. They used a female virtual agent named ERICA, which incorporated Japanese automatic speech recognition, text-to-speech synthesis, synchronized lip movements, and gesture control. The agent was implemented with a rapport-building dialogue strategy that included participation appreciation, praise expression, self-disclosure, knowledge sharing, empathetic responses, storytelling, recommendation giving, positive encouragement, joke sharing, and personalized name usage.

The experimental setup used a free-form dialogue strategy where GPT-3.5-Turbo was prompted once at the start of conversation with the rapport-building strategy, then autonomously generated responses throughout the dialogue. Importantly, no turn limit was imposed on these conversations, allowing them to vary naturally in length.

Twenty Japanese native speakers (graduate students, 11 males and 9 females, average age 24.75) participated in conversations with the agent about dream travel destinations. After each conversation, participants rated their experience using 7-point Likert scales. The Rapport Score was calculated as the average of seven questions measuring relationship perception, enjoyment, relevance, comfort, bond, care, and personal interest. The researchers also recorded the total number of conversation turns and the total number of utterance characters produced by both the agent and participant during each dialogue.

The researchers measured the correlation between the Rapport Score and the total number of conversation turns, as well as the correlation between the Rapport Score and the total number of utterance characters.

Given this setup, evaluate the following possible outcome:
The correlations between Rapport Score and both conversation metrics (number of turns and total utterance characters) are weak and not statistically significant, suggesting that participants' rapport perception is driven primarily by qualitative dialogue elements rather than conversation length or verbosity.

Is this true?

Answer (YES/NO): YES